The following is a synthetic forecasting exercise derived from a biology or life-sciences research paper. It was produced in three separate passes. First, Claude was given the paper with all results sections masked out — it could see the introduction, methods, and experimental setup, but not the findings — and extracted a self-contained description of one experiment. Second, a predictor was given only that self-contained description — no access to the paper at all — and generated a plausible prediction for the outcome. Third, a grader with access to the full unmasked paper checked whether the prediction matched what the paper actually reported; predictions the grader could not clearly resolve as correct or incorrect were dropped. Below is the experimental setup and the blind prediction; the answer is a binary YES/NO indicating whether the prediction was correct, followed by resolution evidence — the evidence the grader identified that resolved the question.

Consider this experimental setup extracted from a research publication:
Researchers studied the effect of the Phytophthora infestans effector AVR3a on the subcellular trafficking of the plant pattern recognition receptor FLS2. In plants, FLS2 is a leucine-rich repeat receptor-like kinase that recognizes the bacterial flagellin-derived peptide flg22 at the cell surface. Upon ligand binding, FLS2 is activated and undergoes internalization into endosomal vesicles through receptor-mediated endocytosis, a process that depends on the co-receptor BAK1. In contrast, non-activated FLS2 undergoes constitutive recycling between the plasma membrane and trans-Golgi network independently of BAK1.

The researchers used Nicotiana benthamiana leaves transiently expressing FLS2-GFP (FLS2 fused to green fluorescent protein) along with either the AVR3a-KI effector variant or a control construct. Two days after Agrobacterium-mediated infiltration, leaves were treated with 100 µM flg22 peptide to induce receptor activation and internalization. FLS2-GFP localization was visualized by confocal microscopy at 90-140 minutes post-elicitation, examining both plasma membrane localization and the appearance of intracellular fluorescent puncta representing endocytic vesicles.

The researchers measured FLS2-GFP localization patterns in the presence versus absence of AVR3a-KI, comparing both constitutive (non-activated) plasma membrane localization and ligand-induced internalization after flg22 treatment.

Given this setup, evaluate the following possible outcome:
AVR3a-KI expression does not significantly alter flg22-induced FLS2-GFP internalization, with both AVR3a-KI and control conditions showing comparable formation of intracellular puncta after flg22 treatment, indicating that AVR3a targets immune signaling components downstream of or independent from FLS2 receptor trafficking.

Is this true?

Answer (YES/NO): NO